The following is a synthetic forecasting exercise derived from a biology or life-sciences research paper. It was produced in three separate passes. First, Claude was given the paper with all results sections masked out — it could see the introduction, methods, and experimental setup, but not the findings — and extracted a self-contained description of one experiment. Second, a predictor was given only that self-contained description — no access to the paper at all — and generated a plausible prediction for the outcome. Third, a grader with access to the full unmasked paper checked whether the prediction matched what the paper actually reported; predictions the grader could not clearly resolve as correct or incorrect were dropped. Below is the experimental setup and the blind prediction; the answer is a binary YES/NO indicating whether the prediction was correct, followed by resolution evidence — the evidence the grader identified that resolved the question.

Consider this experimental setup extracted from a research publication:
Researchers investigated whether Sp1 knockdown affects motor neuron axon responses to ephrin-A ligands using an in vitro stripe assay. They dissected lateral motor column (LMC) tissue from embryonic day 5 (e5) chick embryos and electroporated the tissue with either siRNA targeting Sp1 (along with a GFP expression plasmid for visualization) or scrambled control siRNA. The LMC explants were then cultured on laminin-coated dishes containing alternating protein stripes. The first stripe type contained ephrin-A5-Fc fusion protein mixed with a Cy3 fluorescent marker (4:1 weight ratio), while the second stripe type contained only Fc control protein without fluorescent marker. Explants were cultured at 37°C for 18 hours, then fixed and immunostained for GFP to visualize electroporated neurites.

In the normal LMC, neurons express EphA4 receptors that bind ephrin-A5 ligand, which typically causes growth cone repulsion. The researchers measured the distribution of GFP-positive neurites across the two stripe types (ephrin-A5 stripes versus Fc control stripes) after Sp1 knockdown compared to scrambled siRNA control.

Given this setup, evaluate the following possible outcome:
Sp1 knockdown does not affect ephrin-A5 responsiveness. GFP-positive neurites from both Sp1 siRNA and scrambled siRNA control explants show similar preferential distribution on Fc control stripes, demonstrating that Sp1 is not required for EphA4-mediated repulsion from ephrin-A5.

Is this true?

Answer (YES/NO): NO